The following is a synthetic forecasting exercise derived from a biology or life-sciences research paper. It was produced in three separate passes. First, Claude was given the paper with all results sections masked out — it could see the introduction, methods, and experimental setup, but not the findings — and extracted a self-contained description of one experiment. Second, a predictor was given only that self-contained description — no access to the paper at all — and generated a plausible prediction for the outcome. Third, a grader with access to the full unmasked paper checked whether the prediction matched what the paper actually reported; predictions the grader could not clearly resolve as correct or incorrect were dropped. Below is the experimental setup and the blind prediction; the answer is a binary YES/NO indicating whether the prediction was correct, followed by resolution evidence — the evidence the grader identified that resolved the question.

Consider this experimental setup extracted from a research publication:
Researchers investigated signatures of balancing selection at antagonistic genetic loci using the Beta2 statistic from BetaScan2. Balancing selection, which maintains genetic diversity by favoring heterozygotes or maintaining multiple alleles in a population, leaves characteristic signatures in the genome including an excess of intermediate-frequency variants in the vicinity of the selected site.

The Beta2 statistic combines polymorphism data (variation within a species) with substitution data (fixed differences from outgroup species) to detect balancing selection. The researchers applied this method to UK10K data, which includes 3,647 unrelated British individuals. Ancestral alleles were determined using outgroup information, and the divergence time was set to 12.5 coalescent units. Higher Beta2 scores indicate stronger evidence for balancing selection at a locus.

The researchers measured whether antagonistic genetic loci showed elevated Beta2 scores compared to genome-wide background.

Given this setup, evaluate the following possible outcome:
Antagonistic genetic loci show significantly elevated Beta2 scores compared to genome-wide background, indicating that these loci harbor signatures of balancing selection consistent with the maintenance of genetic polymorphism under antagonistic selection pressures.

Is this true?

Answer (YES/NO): YES